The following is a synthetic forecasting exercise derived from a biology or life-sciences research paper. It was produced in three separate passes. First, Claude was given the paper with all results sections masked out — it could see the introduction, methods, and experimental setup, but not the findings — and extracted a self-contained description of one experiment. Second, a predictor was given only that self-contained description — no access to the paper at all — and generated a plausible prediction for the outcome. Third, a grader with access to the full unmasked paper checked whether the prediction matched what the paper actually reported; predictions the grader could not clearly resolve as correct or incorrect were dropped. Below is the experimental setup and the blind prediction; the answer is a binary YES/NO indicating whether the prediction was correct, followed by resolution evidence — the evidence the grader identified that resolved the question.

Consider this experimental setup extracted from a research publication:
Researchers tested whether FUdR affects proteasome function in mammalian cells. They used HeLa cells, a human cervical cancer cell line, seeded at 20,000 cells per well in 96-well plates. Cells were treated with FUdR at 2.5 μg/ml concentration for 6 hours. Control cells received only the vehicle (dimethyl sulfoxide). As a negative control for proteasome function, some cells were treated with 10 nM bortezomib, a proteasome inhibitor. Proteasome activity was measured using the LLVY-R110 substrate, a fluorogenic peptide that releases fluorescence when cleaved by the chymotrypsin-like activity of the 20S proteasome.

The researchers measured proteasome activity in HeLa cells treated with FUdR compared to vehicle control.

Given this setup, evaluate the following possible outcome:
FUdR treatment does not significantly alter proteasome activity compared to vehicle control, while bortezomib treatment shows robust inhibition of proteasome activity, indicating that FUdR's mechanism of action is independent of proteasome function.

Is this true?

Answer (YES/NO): YES